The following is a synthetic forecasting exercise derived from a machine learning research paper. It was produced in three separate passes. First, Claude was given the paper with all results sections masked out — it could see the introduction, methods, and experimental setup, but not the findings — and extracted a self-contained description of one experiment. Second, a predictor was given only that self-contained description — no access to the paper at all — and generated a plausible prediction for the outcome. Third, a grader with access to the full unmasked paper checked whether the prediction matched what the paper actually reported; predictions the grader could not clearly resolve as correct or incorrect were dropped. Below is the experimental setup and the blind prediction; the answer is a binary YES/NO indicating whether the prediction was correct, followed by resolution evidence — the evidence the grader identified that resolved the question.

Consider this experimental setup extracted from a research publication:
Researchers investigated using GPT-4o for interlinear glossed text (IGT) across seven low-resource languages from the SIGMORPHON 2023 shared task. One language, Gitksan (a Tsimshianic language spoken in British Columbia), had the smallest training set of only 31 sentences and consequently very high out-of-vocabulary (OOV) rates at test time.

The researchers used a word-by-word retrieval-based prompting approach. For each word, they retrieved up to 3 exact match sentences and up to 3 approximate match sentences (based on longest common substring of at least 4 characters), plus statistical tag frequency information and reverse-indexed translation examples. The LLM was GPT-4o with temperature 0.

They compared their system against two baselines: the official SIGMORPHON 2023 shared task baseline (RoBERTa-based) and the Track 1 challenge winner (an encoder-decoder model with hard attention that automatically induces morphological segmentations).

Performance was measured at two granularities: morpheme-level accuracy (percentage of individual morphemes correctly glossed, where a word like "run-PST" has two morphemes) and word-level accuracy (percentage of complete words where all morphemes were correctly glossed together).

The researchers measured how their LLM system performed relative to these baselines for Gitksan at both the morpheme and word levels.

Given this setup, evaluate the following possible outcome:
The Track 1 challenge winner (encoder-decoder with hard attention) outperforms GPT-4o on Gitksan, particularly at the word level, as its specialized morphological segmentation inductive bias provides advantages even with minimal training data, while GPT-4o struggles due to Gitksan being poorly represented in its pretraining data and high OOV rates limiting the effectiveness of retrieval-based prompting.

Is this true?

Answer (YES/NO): NO